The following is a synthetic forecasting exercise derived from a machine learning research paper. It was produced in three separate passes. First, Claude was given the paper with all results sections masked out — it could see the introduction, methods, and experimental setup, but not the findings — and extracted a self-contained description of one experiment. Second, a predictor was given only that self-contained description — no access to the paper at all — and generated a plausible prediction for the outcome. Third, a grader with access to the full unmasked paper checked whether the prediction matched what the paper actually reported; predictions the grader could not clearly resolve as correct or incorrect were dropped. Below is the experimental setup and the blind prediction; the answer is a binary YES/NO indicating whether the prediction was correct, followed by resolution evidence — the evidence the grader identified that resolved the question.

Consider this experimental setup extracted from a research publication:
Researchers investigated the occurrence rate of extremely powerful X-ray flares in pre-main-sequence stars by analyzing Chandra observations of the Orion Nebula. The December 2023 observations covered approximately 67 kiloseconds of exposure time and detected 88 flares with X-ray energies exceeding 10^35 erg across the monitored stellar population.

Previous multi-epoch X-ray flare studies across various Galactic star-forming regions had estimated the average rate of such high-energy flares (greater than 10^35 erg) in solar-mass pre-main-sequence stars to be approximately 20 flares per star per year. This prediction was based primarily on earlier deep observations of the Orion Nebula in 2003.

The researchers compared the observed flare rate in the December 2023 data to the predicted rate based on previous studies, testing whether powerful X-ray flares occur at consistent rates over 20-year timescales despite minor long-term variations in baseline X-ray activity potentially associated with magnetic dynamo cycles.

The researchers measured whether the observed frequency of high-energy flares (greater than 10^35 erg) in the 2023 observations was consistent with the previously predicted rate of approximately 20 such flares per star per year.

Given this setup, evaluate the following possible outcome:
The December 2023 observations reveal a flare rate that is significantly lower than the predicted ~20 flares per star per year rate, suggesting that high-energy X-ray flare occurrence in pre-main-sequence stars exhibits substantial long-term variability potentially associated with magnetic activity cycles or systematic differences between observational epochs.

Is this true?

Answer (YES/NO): NO